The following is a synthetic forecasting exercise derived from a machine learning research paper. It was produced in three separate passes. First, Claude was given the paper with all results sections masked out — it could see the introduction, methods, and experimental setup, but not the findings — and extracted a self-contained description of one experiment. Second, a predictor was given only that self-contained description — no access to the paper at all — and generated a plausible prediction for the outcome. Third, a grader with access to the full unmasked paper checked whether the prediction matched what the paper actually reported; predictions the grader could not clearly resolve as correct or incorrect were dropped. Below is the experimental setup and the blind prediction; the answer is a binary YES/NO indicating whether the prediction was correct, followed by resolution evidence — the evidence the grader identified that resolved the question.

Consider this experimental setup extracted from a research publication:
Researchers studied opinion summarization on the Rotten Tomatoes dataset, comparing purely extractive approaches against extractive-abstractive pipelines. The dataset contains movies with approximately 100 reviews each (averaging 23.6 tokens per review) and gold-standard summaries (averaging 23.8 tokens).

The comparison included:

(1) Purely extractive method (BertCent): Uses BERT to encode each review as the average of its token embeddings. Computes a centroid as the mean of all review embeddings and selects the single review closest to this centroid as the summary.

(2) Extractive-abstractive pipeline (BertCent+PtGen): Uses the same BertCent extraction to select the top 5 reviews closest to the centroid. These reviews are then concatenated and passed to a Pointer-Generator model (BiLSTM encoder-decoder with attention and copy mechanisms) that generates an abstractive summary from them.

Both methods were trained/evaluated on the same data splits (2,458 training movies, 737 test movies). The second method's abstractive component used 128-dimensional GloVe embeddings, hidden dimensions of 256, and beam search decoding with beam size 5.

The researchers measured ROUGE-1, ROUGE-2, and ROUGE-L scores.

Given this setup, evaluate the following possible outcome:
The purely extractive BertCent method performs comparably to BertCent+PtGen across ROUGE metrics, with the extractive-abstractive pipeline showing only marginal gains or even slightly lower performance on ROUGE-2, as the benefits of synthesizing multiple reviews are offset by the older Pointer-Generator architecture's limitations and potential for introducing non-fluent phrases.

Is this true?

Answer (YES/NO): NO